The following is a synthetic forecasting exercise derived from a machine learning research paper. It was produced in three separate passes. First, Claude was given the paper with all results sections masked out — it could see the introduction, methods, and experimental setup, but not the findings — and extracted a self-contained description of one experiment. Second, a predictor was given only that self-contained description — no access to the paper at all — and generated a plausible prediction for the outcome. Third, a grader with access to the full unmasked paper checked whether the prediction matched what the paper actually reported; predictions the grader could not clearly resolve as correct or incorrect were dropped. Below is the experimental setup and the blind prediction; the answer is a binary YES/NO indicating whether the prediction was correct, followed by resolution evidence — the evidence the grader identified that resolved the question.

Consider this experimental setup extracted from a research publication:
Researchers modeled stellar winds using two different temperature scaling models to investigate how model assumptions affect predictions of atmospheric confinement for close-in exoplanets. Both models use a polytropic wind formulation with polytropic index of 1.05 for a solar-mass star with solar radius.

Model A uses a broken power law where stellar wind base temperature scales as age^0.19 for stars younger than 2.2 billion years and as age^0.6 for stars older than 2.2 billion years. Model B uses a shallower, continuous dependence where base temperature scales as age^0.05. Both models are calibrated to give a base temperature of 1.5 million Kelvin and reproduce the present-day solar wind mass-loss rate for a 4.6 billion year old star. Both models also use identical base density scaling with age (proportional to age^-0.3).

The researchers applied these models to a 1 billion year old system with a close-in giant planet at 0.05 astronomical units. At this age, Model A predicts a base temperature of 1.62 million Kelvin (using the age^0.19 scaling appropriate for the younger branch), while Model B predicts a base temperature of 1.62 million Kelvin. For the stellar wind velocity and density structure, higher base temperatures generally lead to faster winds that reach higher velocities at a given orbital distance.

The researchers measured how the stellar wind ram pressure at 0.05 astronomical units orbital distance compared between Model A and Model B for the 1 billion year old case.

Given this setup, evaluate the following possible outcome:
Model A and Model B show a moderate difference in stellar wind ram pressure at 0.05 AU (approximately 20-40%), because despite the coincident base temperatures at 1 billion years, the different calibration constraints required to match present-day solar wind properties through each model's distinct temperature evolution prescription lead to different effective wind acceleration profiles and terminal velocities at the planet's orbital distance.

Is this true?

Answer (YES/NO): NO